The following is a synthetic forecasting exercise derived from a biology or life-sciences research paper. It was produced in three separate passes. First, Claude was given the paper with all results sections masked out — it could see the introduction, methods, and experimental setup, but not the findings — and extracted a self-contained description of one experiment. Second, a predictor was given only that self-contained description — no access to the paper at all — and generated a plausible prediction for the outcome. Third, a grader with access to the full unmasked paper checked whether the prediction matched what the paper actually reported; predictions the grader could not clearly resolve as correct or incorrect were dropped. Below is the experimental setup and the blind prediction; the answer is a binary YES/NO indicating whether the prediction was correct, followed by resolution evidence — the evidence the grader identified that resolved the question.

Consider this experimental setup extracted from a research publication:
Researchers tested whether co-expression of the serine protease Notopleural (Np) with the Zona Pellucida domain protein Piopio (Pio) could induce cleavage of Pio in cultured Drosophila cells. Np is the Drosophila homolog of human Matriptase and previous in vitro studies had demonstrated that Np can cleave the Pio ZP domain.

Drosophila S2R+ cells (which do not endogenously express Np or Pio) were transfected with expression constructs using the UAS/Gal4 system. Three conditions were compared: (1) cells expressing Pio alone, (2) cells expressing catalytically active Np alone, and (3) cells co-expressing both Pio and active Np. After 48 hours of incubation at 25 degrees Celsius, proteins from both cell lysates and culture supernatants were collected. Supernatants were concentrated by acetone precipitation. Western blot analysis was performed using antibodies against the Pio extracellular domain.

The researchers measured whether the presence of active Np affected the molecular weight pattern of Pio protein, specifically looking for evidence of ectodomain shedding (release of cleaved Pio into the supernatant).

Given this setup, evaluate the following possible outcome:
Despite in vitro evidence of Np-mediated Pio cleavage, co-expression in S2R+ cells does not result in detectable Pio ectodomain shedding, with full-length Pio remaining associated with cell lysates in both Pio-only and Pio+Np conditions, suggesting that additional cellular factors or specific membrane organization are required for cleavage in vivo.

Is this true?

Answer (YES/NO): NO